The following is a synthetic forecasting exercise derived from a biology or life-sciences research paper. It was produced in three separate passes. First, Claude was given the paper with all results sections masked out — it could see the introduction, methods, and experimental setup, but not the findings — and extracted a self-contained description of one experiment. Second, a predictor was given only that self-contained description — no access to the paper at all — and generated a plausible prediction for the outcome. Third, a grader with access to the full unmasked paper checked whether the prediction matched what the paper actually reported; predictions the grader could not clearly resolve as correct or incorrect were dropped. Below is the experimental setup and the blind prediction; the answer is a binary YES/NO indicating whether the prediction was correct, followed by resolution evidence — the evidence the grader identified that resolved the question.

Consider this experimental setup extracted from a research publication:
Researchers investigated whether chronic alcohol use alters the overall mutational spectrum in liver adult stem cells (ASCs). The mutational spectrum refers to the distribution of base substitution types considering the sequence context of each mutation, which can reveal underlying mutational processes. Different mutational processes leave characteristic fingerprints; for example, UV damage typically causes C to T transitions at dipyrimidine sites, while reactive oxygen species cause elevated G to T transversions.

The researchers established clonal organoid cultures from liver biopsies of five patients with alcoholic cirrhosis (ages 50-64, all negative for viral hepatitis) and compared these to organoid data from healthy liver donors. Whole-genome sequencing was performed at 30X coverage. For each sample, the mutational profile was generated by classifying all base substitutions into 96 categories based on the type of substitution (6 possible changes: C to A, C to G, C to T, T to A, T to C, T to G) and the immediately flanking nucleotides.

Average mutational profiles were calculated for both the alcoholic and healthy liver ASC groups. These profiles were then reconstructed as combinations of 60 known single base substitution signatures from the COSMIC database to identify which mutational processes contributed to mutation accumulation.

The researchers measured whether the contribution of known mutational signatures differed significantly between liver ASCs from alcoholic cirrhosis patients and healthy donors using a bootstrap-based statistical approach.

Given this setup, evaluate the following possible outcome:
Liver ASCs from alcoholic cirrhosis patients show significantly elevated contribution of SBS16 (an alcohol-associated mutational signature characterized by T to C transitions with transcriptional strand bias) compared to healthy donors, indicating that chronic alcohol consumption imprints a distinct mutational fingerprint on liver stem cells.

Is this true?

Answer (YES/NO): NO